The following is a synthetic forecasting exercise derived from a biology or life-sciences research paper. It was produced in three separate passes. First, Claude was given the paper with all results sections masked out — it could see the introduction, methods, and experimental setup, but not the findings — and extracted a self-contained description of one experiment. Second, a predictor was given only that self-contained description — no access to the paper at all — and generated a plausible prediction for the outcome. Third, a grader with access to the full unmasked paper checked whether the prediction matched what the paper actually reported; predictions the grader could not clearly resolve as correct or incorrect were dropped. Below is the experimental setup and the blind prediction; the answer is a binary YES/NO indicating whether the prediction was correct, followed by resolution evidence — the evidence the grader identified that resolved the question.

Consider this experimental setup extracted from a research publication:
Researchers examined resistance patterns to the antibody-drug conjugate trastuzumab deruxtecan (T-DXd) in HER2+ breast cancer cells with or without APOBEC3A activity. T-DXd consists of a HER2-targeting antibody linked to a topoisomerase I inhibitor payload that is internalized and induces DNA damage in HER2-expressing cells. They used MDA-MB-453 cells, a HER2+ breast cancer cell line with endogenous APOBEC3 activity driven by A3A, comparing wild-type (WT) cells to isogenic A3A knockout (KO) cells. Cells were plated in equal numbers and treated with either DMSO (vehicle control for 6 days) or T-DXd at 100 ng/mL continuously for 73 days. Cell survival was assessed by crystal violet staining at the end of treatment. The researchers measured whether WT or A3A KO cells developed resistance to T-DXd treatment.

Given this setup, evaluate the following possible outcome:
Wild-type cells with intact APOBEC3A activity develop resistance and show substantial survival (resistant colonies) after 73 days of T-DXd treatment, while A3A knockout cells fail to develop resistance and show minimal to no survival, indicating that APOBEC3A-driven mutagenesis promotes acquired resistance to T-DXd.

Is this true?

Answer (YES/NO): YES